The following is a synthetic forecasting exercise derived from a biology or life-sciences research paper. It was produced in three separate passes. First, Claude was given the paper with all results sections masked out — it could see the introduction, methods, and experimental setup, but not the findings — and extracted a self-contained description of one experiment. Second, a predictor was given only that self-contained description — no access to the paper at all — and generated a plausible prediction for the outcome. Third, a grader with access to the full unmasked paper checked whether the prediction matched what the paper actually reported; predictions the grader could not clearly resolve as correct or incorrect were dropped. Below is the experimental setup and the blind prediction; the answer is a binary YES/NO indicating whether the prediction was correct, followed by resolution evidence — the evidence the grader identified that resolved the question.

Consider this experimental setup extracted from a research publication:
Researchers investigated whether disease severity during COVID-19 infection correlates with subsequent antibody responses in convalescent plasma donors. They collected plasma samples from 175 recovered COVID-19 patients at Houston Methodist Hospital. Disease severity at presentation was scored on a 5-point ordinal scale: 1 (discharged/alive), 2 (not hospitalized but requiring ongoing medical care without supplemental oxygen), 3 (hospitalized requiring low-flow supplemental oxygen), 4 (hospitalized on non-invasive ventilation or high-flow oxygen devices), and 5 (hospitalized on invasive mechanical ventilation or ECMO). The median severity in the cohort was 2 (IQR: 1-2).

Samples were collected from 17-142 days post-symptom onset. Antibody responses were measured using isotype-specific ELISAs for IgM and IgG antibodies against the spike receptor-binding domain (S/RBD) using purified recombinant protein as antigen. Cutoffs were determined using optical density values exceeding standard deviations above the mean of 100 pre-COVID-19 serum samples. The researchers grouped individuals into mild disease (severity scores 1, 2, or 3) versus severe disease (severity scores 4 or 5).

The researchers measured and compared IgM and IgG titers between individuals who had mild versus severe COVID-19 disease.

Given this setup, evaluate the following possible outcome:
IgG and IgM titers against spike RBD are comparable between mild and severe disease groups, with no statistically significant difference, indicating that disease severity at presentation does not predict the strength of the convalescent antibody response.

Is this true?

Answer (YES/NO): NO